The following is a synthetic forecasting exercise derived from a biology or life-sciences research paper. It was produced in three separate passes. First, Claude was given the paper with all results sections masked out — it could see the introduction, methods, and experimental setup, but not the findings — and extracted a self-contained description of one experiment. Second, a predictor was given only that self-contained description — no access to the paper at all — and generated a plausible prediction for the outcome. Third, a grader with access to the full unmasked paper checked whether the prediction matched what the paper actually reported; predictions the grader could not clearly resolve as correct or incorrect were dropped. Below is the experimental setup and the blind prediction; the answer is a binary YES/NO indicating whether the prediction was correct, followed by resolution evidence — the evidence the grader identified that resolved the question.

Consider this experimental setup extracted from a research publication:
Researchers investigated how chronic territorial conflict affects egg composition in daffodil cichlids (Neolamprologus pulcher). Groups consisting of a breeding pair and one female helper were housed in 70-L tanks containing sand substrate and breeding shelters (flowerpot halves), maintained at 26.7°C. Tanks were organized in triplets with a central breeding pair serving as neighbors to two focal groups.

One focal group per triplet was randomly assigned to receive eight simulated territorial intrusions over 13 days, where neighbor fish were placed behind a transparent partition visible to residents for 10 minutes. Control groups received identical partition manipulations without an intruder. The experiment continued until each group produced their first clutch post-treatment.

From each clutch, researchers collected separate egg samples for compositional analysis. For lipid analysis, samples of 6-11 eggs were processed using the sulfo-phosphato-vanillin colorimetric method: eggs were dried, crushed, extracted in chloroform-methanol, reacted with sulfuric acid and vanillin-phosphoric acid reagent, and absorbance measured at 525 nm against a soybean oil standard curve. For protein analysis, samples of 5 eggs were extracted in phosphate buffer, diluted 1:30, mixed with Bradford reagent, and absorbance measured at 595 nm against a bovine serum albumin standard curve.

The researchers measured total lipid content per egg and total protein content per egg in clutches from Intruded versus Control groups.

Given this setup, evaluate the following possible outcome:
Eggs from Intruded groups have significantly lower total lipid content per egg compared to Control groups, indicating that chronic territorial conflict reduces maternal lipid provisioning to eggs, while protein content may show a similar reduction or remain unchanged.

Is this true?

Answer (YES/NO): NO